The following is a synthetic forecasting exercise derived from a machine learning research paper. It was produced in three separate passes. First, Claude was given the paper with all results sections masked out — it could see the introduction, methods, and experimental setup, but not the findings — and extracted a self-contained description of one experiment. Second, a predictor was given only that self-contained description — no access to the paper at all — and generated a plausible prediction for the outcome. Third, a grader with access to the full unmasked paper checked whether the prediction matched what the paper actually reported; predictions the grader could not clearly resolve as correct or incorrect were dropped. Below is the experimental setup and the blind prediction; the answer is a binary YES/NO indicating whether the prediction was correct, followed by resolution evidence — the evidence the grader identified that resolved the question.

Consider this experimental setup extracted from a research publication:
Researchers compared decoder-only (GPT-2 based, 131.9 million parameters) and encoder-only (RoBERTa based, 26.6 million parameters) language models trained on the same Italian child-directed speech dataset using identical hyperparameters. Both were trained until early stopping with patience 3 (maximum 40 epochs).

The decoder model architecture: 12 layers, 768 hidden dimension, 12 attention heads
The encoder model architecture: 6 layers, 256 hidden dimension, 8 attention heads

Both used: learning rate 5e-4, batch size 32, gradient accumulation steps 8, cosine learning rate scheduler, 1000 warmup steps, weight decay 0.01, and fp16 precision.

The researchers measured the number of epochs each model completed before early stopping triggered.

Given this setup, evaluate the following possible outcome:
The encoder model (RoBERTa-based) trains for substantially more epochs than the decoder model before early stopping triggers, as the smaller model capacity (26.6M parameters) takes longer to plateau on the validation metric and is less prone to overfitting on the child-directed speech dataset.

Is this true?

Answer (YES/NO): NO